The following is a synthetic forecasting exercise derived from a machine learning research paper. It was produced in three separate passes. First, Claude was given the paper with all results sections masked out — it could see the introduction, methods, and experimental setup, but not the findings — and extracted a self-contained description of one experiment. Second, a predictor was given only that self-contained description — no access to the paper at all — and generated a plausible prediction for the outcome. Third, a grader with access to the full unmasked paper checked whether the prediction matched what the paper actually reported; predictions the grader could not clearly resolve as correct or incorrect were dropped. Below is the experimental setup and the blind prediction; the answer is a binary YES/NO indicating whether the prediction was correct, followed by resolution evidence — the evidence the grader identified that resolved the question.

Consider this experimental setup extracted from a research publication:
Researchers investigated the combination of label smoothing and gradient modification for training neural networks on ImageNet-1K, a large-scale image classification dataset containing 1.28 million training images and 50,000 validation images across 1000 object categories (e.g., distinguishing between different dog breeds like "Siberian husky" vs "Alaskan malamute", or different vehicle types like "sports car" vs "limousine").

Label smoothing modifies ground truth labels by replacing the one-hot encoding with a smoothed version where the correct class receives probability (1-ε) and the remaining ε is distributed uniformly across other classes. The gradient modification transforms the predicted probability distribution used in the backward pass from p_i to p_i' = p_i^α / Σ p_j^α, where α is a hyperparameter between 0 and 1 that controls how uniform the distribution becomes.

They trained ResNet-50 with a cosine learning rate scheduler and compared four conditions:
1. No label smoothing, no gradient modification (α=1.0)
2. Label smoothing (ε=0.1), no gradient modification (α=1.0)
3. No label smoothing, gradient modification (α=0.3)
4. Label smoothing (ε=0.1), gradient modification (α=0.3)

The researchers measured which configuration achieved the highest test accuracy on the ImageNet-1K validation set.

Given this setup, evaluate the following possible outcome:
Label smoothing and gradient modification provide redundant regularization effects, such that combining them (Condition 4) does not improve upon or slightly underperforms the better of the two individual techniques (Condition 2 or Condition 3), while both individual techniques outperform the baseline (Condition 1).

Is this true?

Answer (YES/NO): NO